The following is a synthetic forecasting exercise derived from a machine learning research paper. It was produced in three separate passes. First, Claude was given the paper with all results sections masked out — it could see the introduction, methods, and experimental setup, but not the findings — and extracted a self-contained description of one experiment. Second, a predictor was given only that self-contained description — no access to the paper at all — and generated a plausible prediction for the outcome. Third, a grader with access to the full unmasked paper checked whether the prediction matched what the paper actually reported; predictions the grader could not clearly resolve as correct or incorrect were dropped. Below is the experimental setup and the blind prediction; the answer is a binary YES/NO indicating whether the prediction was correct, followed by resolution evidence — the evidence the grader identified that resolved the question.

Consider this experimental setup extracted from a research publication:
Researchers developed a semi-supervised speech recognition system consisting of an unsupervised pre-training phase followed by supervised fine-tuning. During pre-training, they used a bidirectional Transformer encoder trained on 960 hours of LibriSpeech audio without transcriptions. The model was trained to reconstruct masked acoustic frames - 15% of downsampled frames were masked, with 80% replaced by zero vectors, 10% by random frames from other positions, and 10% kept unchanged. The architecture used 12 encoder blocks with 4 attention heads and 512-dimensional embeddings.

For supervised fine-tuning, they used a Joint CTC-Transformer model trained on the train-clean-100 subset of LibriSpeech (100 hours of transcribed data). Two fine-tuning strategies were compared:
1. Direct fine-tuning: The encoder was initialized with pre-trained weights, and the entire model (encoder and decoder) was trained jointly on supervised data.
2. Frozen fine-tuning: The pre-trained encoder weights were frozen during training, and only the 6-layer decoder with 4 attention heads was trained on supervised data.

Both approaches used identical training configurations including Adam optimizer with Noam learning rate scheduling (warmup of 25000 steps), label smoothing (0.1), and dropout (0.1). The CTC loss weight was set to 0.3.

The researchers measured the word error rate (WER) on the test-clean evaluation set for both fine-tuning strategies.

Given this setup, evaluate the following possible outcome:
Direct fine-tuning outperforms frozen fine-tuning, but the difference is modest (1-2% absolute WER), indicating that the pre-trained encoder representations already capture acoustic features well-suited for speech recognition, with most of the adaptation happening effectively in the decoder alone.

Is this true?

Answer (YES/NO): NO